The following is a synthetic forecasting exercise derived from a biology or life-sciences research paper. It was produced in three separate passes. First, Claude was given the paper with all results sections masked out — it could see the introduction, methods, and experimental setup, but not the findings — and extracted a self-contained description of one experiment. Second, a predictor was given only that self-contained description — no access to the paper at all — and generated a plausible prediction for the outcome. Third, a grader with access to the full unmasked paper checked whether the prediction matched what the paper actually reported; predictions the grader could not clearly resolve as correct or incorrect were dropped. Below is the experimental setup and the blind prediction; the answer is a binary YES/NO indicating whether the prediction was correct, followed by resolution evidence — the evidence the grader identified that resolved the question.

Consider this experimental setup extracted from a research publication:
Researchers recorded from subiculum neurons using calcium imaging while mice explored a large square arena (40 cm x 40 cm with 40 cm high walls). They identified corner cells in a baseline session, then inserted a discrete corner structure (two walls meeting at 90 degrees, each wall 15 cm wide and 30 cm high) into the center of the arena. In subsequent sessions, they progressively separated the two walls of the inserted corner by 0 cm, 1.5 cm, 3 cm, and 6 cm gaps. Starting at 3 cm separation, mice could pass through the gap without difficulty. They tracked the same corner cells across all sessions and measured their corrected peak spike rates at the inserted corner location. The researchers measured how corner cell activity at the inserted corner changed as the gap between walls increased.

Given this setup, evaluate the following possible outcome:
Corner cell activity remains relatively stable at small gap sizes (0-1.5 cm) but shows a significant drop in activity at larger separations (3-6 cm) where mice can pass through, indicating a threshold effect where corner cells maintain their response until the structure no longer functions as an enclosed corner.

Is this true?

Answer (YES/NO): YES